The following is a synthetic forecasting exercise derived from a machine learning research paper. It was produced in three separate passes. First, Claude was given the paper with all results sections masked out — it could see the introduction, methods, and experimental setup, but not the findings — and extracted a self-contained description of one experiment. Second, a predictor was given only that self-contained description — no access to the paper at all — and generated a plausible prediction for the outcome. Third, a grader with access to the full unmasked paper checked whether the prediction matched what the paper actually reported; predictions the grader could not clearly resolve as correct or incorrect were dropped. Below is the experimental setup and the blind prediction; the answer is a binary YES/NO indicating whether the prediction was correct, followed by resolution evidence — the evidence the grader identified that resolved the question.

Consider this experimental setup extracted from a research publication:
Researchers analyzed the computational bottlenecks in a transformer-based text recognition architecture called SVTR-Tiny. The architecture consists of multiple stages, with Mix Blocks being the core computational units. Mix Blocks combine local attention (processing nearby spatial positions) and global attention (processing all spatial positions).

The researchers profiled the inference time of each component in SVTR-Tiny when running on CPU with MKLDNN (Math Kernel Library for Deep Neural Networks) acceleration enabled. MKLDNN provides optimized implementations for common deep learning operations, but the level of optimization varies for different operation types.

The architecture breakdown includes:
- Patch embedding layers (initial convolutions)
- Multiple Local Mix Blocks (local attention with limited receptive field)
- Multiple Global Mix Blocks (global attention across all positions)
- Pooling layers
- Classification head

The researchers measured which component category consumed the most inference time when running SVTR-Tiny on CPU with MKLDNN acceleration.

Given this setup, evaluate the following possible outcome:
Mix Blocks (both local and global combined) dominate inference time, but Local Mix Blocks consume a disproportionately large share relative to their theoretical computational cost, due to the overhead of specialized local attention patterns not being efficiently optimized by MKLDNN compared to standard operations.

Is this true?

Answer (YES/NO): NO